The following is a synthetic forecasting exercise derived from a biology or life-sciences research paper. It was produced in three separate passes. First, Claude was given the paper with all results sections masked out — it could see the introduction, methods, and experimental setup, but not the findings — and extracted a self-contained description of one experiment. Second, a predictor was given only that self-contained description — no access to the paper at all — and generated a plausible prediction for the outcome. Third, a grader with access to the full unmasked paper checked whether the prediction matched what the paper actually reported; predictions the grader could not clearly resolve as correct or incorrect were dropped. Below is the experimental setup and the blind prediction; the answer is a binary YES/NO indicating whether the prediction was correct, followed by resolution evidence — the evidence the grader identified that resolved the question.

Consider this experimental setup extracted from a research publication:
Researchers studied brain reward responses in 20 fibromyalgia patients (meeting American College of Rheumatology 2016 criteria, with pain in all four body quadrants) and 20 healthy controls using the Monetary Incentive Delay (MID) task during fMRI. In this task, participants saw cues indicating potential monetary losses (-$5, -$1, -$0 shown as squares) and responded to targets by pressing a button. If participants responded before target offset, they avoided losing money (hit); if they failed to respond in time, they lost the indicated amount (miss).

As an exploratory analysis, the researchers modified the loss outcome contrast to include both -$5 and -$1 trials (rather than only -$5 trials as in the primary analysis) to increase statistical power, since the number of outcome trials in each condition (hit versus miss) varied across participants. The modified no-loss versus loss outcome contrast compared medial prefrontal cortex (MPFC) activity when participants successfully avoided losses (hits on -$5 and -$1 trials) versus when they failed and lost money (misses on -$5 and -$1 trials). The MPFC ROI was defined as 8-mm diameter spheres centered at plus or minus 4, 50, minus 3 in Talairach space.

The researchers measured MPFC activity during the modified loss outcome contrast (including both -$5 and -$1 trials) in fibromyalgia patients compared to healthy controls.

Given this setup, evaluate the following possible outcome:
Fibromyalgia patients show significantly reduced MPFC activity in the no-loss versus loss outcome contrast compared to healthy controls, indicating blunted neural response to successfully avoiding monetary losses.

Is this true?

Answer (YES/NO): NO